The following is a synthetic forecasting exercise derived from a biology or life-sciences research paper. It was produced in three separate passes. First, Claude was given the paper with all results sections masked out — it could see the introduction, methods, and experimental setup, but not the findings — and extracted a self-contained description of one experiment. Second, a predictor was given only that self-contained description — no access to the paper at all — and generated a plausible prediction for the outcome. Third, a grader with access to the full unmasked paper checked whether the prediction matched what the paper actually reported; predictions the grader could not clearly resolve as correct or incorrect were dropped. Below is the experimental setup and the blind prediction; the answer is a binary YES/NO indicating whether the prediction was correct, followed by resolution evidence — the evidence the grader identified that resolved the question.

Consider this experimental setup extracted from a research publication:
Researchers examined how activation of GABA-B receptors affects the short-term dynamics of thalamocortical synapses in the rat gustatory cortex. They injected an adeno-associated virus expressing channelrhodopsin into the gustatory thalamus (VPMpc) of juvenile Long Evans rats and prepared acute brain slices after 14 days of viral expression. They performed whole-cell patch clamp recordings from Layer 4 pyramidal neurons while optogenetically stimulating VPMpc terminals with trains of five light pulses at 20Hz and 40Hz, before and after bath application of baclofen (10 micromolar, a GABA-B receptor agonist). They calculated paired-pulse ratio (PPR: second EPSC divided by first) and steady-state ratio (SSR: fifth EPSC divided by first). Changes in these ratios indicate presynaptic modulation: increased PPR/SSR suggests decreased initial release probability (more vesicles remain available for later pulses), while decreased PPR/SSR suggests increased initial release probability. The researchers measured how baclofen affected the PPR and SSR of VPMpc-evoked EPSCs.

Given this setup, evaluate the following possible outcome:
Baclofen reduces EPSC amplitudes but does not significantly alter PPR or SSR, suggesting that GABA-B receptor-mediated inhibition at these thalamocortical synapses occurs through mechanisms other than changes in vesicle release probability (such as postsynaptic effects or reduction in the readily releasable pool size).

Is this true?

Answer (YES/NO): NO